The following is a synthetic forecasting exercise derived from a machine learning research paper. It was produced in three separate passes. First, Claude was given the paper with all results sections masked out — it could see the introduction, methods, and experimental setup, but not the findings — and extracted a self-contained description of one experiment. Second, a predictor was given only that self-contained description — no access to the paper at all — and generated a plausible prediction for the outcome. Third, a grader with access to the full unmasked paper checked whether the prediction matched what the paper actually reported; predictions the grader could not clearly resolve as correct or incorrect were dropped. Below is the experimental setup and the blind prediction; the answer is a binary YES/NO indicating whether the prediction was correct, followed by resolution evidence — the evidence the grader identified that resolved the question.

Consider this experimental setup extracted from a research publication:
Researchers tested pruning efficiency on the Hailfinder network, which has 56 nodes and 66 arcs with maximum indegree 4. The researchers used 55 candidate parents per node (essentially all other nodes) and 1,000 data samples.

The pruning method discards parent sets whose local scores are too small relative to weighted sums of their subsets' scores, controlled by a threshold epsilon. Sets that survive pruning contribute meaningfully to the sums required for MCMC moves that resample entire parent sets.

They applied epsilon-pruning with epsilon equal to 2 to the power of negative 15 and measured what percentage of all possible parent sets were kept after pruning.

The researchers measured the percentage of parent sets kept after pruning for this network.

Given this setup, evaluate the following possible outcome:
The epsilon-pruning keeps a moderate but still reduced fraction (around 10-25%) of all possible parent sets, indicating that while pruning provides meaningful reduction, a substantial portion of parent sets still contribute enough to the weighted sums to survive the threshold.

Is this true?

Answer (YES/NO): NO